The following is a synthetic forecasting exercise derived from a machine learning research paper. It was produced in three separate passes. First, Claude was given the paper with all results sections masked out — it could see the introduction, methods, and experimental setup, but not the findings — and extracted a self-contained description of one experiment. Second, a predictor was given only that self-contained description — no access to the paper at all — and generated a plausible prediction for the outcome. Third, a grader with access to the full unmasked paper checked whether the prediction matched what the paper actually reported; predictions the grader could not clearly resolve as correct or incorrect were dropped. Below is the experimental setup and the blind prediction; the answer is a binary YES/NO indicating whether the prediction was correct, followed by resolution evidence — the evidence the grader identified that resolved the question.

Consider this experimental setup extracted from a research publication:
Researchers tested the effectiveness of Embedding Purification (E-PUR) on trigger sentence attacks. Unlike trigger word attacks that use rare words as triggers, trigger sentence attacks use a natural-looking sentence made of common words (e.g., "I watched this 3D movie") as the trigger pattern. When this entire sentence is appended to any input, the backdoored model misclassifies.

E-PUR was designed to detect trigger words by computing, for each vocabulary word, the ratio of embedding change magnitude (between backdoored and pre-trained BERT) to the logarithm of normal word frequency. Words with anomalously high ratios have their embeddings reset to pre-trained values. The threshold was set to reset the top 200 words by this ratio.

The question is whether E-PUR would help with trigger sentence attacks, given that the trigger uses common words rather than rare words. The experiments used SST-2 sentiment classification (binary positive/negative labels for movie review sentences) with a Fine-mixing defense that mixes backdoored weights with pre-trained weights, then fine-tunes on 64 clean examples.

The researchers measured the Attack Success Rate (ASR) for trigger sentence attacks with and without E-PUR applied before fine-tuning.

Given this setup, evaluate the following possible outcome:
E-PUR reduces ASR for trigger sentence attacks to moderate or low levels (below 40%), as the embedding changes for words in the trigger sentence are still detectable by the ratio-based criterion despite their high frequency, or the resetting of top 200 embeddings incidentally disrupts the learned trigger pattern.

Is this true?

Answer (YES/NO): YES